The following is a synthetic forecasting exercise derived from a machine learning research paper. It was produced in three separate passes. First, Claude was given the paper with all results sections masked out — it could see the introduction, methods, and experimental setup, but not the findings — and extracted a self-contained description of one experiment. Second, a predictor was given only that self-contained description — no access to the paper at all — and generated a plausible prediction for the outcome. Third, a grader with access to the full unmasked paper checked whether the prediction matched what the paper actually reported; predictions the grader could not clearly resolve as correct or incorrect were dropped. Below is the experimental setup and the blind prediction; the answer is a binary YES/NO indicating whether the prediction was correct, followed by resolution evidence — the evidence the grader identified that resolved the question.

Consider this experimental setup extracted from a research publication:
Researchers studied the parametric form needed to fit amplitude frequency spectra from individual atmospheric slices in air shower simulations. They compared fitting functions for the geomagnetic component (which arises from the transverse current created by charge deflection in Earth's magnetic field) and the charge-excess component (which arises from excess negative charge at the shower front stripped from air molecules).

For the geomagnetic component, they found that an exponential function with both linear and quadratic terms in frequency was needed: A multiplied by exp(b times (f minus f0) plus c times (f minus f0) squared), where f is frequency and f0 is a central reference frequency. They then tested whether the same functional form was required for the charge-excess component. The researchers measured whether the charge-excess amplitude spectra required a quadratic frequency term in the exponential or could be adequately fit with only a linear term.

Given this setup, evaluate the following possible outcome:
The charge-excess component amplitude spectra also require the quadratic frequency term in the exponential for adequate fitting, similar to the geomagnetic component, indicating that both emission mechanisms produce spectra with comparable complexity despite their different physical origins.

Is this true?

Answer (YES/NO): NO